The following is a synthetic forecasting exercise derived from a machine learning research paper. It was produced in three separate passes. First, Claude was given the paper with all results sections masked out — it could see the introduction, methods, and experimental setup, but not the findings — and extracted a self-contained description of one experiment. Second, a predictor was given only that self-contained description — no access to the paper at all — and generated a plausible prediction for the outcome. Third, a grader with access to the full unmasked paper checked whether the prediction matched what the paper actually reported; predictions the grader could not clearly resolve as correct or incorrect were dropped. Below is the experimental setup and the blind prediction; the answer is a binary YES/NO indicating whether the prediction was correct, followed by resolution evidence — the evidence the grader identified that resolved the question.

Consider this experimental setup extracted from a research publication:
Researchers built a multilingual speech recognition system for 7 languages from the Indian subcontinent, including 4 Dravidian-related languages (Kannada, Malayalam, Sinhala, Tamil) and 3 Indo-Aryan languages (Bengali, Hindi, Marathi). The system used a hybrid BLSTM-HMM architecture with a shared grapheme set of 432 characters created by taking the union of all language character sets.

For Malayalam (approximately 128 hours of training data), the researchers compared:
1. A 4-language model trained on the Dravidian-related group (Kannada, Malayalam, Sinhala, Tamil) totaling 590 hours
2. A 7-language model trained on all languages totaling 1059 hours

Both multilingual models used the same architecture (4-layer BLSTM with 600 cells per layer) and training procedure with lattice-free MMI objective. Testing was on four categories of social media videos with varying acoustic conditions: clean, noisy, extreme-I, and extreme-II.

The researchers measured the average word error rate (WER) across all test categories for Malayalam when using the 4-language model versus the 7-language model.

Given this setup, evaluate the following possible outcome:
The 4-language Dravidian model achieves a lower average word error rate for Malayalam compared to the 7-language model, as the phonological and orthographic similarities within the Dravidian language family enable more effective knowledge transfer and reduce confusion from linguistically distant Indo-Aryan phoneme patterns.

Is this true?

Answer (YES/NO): YES